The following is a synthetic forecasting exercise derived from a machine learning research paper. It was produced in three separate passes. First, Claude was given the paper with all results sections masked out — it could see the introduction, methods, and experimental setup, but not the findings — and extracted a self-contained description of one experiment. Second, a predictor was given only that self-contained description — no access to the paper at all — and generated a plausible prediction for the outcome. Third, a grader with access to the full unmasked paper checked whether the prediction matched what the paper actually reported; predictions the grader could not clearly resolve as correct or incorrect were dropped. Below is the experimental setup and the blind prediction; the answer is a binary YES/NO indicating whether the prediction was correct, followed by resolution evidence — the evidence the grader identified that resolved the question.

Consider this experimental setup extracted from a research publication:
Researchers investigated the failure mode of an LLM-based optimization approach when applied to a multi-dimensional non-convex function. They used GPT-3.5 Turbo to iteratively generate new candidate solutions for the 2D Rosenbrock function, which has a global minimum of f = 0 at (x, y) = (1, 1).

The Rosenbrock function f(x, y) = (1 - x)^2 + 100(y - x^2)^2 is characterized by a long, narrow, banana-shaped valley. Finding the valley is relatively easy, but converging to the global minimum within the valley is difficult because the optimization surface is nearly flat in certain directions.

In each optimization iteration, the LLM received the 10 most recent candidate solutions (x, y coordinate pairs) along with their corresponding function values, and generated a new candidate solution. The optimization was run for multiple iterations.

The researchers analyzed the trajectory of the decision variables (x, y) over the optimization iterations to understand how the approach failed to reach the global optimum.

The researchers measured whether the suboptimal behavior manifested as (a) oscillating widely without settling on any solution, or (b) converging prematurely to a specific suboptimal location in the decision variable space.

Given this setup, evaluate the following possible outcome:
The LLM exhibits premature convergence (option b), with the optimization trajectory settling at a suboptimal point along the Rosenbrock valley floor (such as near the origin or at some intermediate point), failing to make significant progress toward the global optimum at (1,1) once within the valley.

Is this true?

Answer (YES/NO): YES